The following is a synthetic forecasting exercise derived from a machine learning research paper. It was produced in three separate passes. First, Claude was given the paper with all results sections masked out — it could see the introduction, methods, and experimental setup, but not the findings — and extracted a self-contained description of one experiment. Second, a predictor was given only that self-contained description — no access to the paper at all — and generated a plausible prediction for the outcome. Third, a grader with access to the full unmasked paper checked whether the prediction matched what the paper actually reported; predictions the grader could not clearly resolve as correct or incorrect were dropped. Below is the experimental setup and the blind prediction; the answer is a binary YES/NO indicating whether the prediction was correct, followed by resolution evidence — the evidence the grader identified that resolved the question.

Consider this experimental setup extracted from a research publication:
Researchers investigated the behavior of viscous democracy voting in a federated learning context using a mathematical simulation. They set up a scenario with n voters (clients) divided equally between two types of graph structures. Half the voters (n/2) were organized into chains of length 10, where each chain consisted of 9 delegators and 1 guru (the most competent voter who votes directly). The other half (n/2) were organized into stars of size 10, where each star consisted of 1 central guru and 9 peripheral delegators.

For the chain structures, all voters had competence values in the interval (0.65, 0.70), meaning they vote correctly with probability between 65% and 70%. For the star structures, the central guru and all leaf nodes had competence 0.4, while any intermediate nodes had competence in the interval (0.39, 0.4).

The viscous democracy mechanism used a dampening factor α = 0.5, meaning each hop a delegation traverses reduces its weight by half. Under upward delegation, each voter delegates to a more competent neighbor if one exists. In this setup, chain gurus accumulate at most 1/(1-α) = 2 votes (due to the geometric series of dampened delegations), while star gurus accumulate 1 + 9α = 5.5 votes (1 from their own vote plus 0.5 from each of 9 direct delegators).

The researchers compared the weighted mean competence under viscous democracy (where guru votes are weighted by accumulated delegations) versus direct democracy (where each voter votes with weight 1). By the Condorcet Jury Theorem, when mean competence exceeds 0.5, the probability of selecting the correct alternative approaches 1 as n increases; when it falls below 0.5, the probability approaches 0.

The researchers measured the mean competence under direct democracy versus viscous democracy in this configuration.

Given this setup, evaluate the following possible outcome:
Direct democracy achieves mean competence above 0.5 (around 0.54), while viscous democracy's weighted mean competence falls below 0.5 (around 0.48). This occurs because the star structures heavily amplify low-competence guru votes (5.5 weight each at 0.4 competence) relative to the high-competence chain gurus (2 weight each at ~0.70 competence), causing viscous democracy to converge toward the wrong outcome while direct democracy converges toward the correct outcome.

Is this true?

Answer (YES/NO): YES